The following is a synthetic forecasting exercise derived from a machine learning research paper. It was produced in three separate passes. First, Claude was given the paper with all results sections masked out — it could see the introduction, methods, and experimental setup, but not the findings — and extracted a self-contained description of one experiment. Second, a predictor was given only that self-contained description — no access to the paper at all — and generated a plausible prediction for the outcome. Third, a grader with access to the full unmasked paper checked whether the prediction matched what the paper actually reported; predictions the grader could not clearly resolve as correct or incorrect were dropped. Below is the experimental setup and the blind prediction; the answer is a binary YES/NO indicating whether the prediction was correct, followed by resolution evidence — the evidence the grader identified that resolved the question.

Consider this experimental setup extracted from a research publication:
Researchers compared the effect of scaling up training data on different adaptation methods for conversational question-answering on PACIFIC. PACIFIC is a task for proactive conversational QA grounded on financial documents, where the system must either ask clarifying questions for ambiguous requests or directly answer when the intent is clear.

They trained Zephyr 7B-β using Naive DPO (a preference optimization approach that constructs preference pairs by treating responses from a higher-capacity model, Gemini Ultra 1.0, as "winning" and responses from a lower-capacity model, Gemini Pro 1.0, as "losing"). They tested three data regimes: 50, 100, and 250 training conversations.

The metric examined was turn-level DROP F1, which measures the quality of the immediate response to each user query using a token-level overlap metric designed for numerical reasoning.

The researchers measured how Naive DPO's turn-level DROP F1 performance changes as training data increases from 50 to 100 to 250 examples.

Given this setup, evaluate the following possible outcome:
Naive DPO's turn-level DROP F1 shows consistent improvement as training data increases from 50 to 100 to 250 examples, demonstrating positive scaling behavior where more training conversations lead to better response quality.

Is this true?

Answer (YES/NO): NO